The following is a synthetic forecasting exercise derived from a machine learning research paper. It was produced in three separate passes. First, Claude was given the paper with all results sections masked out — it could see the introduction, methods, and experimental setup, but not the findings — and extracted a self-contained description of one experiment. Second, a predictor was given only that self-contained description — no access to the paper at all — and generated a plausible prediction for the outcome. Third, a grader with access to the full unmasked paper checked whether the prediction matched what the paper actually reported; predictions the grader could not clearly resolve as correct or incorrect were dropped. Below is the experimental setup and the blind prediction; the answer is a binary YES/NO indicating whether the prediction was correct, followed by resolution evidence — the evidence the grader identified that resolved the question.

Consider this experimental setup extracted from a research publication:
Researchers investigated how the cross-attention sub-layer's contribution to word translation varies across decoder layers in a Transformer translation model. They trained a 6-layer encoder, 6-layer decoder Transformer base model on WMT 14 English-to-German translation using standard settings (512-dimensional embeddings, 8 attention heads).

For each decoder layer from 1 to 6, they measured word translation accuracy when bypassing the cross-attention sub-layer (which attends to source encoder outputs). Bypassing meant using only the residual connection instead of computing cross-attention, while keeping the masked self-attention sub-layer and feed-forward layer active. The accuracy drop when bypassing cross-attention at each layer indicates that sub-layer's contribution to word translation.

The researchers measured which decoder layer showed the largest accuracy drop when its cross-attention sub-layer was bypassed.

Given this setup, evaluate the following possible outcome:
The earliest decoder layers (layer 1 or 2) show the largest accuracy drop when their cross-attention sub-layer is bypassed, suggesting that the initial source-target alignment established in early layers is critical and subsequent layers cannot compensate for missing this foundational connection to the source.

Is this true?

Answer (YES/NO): NO